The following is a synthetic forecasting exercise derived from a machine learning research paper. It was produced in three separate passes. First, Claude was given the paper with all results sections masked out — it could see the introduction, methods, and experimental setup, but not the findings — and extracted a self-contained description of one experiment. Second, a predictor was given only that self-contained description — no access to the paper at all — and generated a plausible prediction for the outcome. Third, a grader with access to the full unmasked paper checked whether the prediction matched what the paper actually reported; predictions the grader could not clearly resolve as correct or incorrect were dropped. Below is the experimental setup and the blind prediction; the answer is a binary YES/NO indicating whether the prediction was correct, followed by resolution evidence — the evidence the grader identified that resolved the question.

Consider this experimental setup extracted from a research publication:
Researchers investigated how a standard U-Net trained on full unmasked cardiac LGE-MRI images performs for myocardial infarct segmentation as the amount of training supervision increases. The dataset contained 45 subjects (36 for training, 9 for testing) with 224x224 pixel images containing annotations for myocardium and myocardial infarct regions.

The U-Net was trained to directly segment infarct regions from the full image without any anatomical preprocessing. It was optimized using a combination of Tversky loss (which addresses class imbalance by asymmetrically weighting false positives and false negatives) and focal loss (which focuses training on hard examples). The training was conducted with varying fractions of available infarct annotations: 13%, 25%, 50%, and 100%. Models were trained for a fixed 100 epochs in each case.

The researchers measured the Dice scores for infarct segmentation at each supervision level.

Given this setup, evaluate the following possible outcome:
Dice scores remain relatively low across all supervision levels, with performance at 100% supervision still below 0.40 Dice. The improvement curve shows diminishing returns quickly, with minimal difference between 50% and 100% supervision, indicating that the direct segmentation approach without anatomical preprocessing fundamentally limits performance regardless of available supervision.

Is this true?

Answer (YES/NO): NO